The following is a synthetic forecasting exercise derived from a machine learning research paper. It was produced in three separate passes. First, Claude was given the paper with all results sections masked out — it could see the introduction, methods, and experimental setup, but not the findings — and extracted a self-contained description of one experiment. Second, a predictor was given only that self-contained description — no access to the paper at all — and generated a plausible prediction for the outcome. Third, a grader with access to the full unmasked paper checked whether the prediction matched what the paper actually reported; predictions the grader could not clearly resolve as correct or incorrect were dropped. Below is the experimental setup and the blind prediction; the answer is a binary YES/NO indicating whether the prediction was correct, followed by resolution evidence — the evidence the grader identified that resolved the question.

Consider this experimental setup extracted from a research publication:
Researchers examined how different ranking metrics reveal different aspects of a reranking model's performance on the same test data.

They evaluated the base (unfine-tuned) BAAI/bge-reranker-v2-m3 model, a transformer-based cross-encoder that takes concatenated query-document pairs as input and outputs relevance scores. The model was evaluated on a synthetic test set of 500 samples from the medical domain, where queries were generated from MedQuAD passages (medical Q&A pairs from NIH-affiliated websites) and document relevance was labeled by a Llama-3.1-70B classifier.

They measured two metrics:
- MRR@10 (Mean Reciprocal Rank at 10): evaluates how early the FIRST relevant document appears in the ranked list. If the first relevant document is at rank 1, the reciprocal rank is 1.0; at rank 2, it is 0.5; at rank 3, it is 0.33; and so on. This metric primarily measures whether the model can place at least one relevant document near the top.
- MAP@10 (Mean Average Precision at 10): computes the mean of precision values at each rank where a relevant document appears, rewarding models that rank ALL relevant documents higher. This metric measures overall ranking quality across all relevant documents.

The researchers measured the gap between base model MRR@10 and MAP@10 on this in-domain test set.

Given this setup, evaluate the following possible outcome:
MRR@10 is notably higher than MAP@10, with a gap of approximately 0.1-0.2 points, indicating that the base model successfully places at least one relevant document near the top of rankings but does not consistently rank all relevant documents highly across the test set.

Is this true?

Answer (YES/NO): NO